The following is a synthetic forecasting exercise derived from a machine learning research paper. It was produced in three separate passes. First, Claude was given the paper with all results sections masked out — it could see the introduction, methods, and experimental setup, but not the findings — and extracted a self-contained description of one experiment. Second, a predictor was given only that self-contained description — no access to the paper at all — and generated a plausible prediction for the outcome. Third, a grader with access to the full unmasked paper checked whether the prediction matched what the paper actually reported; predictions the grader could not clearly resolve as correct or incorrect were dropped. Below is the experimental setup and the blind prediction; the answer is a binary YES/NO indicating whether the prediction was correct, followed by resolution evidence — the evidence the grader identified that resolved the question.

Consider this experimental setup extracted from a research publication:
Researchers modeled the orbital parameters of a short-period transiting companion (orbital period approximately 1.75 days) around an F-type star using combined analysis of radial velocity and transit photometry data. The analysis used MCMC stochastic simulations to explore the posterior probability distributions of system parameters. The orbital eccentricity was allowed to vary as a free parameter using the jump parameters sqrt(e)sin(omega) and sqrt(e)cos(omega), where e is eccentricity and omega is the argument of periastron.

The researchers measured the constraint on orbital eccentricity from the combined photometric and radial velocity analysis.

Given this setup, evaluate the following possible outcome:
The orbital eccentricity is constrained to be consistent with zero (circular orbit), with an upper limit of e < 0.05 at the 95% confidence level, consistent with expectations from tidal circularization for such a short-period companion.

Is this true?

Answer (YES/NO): NO